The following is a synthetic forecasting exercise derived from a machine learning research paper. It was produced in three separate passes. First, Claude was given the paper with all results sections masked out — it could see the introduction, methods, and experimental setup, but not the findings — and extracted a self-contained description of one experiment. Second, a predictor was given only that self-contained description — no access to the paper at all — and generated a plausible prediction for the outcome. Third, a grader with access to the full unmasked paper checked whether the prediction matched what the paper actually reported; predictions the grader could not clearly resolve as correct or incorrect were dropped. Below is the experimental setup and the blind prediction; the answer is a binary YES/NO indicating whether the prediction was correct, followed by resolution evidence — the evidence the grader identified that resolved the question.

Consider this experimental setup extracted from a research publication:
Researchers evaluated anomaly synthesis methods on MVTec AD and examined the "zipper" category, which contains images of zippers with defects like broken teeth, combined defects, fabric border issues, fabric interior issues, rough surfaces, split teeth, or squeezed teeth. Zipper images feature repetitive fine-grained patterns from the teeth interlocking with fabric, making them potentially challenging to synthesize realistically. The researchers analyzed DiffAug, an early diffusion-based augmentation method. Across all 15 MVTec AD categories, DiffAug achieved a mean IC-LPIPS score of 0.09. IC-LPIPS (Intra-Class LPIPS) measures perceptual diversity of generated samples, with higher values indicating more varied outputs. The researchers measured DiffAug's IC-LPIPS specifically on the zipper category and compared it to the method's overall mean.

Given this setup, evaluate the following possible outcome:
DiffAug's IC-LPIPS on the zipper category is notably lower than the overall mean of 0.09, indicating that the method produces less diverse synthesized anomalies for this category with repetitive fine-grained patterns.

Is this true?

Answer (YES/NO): YES